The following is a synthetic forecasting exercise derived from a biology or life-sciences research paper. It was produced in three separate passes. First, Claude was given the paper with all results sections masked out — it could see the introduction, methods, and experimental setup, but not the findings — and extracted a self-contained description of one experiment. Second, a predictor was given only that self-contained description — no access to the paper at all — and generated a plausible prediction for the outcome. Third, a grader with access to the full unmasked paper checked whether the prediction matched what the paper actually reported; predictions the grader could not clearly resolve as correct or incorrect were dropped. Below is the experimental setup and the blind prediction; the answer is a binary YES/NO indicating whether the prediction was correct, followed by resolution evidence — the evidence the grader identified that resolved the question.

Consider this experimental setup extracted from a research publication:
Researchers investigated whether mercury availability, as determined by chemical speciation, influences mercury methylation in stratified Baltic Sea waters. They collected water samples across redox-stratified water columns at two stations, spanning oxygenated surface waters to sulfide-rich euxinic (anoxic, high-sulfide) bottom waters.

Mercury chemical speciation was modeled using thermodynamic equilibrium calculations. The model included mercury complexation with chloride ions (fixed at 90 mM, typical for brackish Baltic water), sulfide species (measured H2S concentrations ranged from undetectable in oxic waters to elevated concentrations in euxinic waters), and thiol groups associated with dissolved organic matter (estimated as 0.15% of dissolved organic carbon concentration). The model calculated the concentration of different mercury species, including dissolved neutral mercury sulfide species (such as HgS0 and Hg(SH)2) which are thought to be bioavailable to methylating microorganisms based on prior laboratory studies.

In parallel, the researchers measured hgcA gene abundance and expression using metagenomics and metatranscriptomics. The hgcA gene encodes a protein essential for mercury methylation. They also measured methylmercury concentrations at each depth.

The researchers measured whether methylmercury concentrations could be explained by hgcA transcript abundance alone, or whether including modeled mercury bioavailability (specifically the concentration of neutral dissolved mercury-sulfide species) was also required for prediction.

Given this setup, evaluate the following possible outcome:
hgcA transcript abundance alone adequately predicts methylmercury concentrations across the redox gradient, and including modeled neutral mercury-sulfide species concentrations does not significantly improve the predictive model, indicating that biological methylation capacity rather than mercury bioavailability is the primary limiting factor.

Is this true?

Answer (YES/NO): NO